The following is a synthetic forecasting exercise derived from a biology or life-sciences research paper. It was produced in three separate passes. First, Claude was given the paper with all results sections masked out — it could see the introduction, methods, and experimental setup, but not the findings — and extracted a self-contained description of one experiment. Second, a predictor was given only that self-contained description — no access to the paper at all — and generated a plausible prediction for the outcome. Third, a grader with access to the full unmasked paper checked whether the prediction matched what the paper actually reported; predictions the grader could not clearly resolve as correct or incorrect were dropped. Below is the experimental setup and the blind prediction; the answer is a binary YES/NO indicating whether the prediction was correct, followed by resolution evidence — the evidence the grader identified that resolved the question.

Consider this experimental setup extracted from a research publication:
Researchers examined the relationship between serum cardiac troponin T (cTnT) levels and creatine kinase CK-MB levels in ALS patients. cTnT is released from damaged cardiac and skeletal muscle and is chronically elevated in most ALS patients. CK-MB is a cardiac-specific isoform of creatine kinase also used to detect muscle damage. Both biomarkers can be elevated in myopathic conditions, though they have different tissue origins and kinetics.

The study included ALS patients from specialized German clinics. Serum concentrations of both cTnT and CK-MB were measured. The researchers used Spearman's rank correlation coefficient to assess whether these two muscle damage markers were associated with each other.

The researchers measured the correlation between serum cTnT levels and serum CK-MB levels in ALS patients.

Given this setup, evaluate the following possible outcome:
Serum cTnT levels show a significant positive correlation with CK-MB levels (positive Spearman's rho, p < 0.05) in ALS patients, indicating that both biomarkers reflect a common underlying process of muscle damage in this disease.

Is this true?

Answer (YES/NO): YES